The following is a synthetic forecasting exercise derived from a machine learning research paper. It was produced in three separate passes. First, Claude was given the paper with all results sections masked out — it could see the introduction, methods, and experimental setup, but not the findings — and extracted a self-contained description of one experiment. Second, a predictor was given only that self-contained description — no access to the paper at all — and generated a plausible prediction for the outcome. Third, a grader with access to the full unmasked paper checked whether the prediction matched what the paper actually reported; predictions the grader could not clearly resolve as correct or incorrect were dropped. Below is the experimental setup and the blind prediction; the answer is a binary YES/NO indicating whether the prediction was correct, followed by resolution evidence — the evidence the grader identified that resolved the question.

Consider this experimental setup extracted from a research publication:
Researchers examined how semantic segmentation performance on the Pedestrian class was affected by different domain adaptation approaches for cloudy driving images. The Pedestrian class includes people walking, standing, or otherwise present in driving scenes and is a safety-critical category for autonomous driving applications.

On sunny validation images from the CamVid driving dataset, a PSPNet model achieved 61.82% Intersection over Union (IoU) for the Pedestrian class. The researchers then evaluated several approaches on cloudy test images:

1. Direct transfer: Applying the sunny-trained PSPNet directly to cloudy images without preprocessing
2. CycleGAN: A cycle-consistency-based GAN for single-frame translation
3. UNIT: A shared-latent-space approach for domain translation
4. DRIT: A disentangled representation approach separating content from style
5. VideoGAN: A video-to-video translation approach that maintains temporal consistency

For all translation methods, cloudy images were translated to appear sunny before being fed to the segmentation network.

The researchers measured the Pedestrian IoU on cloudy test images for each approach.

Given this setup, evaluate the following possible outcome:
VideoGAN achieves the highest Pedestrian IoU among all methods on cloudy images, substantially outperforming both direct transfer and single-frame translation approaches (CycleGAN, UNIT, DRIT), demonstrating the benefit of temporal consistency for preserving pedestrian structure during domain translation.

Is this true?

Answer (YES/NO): NO